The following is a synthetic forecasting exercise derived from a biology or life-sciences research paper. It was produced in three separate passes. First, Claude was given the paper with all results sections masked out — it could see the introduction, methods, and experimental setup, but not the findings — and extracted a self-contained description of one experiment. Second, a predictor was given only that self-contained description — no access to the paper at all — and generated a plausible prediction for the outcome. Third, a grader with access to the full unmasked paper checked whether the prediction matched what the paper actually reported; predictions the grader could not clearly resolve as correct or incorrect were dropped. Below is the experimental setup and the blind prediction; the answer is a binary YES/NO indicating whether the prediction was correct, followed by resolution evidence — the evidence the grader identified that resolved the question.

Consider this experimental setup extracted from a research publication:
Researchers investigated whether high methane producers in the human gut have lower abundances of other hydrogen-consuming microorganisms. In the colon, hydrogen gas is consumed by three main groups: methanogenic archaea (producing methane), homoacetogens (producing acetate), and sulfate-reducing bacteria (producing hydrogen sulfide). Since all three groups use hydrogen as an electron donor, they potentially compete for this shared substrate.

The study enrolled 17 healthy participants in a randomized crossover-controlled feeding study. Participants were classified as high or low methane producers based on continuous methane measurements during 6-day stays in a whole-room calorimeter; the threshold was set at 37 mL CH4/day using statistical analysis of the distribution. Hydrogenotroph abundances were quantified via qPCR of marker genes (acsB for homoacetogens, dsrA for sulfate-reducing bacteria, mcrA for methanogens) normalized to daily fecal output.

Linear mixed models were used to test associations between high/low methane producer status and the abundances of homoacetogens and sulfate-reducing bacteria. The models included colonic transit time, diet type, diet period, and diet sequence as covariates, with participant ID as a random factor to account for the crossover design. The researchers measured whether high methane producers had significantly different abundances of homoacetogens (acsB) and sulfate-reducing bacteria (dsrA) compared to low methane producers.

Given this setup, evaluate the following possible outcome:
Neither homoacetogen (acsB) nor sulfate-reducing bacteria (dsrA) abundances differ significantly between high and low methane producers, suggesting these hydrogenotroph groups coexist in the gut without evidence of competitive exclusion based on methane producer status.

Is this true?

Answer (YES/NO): NO